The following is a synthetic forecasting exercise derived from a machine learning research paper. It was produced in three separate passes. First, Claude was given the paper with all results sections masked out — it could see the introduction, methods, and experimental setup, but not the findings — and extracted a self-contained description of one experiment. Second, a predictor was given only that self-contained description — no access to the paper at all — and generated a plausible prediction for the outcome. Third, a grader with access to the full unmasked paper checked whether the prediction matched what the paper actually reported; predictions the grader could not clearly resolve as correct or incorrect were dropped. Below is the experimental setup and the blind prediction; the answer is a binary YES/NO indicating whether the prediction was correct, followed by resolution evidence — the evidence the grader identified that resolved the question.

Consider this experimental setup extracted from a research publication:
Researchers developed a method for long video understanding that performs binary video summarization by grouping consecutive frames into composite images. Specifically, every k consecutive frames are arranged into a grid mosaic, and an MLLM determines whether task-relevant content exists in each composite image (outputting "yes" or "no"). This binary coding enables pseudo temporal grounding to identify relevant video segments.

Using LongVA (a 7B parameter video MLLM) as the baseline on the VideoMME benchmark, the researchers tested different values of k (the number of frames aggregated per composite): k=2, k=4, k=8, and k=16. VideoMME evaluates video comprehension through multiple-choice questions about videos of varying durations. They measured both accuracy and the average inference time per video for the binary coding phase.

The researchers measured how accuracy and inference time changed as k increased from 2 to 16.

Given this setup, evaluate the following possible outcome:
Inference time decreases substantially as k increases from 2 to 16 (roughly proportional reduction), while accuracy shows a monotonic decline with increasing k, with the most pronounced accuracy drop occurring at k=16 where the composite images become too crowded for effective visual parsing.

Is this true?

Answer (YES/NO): NO